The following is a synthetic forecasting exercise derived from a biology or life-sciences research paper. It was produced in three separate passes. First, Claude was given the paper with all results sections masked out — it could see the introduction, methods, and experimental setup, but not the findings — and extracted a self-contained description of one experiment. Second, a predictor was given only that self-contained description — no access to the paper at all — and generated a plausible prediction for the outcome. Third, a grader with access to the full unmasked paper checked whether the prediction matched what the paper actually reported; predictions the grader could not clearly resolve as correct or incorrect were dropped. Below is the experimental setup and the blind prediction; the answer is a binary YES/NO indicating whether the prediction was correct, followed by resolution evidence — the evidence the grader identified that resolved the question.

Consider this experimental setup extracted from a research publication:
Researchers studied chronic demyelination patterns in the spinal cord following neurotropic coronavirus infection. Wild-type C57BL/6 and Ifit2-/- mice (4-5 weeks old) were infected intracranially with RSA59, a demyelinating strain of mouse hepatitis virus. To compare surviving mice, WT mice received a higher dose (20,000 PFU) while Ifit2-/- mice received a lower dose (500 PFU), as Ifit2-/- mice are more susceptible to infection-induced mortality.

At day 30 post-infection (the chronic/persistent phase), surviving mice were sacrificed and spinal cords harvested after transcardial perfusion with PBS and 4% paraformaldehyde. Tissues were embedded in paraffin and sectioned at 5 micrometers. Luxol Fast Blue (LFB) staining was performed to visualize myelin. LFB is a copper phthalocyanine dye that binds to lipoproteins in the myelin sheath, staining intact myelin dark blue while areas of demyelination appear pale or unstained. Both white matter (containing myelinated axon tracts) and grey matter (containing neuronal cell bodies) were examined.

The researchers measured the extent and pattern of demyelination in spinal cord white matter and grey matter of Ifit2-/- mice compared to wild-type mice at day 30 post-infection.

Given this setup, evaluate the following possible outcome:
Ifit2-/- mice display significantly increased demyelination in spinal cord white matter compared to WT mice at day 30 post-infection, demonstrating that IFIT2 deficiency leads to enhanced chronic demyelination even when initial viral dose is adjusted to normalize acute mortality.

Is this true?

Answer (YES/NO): YES